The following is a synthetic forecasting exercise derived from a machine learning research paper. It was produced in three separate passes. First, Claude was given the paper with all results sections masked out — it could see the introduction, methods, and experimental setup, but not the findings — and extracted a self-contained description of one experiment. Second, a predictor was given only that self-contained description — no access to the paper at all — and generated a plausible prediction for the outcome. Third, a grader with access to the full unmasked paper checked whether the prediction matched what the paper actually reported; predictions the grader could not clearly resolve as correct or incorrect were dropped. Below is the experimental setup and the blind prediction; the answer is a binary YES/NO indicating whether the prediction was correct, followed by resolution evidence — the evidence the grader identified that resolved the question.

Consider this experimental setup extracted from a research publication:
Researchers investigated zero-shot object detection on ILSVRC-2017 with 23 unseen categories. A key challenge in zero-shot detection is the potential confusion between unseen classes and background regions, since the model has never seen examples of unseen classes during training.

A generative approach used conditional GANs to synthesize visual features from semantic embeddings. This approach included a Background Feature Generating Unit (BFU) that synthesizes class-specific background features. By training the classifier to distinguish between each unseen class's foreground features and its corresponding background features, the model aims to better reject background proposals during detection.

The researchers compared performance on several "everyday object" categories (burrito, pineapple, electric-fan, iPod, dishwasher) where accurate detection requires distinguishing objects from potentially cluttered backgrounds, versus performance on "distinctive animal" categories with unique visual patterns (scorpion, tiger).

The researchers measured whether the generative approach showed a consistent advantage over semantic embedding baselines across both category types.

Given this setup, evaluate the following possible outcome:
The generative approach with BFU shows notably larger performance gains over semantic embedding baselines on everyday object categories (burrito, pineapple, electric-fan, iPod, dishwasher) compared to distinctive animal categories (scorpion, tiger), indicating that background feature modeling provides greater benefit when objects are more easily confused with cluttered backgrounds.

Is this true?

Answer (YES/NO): YES